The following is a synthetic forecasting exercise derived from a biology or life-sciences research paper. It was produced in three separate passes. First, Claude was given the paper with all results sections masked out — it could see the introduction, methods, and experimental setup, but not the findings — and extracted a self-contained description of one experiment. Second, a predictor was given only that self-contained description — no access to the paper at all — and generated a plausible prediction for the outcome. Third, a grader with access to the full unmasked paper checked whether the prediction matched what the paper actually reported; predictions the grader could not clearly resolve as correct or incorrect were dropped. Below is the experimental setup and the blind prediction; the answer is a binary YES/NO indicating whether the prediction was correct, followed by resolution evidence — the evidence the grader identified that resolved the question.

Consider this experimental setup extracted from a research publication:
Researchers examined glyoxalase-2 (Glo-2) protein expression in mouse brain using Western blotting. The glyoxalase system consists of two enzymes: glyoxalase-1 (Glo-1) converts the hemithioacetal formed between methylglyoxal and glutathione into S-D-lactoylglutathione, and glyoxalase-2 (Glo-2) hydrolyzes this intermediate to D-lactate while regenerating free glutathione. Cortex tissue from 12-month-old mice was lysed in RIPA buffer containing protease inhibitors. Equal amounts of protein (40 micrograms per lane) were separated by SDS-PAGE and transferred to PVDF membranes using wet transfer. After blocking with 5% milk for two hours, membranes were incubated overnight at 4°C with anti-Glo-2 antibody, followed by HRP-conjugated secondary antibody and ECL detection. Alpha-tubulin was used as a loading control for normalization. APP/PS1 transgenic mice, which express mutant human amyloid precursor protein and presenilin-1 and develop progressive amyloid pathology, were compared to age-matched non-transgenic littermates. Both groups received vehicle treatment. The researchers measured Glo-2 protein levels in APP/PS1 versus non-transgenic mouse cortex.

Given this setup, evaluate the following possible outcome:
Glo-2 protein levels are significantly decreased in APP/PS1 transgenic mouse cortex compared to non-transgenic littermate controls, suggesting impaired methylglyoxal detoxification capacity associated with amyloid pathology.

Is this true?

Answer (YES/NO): NO